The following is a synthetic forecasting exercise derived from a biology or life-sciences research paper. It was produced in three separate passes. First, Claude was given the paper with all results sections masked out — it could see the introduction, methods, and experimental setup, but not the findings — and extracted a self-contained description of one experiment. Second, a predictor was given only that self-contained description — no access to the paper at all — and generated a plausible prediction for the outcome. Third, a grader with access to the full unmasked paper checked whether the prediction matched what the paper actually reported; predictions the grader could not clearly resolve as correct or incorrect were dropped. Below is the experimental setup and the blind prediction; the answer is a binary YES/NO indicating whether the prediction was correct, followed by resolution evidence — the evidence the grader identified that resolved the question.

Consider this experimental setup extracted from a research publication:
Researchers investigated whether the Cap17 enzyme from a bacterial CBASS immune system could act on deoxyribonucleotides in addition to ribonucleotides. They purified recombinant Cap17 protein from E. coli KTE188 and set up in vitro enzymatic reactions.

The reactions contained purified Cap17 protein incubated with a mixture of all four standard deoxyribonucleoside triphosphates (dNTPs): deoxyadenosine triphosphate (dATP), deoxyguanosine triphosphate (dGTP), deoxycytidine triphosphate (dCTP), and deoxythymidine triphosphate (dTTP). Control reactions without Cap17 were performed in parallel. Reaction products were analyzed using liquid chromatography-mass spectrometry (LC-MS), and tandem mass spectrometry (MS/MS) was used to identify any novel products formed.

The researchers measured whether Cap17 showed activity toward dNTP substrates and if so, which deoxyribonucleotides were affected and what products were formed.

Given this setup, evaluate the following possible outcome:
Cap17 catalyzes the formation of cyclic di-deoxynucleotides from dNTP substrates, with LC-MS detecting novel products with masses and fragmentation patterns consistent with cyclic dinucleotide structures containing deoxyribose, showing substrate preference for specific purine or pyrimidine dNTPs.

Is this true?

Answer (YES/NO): NO